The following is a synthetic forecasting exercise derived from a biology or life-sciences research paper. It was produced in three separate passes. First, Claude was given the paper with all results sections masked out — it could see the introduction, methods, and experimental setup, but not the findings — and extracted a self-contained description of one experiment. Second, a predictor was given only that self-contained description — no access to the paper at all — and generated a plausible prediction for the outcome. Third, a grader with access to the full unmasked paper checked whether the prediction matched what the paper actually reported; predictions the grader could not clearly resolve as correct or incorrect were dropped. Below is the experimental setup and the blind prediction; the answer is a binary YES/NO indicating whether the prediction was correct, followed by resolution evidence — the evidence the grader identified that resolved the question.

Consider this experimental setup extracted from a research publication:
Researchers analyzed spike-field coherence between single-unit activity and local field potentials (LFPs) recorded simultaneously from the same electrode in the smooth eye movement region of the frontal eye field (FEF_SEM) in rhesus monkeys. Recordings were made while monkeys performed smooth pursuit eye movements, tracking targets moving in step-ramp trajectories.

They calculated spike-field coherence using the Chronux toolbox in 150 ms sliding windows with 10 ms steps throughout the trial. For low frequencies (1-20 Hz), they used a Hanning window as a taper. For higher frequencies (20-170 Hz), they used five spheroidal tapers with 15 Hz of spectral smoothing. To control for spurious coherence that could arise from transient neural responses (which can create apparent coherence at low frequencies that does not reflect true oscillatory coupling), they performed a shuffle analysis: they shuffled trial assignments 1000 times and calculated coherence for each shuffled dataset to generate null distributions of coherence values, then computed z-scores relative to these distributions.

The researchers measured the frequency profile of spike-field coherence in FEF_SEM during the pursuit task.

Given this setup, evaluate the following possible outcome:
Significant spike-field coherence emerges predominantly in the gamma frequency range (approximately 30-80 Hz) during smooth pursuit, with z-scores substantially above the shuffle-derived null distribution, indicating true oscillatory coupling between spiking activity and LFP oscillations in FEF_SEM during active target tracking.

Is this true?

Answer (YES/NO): NO